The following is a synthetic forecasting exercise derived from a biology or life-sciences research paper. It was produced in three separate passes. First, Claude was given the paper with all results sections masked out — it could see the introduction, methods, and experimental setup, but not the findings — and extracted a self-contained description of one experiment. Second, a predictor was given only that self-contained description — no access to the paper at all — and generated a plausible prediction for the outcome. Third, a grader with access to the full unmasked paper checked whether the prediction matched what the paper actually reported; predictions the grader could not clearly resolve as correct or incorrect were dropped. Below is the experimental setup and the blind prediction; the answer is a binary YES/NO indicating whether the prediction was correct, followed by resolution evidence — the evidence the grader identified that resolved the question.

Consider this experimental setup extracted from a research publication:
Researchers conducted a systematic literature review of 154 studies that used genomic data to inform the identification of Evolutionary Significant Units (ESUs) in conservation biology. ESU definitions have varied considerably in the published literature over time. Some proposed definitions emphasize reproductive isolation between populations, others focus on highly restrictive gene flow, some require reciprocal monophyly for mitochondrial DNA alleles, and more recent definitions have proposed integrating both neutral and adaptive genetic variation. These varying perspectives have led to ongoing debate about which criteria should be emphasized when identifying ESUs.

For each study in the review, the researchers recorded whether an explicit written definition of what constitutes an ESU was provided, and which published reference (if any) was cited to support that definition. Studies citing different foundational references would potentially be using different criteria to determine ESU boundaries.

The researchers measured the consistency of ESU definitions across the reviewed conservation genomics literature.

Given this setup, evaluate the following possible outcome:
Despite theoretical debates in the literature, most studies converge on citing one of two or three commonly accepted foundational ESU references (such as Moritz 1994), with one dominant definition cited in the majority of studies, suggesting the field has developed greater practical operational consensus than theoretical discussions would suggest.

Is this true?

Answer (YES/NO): NO